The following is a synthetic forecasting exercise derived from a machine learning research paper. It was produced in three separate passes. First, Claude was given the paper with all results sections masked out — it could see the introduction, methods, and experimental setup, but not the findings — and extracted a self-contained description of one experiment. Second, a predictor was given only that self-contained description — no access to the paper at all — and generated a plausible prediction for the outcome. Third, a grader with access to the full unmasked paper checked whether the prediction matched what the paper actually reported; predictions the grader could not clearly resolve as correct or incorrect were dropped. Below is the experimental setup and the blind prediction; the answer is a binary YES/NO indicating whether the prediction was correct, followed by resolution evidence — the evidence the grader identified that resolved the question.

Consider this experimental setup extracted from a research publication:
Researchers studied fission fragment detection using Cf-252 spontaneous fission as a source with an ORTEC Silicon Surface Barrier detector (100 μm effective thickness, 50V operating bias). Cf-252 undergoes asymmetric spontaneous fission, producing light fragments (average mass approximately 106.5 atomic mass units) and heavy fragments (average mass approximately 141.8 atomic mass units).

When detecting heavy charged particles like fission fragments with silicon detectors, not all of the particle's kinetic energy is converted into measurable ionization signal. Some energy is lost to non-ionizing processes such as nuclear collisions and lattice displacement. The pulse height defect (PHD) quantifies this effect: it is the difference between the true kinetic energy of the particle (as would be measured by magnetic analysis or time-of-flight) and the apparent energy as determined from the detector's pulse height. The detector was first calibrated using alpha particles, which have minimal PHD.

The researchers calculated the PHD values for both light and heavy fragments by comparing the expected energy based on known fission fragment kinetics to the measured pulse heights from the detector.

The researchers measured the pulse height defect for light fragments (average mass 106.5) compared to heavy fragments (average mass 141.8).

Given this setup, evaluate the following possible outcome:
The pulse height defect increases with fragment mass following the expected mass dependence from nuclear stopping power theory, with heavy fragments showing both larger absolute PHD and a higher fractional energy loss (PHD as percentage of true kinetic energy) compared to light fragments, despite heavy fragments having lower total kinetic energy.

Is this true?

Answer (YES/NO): YES